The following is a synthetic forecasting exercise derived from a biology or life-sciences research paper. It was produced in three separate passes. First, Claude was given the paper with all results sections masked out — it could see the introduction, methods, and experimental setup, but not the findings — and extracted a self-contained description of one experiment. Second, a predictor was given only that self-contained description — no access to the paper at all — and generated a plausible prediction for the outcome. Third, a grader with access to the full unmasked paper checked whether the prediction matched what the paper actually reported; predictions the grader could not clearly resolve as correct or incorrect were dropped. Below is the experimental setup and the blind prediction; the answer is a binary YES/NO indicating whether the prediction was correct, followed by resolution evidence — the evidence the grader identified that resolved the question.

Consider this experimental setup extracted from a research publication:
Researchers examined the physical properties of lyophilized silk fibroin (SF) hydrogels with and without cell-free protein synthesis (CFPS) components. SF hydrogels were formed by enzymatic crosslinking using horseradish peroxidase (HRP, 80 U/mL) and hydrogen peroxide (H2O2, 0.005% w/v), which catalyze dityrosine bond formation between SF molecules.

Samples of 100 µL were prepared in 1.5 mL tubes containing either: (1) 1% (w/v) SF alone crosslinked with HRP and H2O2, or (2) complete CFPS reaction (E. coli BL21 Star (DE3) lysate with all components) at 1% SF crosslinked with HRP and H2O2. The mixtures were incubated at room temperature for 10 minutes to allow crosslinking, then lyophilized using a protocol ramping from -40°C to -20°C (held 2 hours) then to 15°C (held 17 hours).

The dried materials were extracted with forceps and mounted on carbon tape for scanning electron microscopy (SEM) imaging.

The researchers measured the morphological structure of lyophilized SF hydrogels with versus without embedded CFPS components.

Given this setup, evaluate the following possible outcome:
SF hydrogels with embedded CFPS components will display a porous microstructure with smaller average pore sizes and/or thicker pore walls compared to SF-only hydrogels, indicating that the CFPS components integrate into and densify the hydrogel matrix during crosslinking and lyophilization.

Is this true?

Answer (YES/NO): NO